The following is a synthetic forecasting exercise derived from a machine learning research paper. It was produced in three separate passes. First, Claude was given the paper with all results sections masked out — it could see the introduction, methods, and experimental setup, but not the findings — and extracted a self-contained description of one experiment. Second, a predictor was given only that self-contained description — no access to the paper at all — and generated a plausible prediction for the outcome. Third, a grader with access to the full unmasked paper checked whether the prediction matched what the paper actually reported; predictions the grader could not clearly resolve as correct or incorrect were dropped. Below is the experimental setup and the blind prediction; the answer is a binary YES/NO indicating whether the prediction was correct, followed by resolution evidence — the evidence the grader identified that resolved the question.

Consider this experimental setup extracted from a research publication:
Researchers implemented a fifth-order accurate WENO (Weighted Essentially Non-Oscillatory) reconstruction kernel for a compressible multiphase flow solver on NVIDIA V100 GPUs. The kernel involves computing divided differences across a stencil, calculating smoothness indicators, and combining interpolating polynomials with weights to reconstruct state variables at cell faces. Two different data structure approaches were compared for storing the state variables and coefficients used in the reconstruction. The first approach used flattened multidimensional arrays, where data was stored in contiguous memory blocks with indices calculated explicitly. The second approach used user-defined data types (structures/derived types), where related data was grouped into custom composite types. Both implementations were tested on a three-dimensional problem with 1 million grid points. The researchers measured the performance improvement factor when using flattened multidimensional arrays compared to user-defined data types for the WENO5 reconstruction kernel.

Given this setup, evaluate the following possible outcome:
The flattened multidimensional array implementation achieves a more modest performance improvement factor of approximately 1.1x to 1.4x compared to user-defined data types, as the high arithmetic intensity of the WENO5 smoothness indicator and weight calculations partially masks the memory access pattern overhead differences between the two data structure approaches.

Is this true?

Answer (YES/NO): NO